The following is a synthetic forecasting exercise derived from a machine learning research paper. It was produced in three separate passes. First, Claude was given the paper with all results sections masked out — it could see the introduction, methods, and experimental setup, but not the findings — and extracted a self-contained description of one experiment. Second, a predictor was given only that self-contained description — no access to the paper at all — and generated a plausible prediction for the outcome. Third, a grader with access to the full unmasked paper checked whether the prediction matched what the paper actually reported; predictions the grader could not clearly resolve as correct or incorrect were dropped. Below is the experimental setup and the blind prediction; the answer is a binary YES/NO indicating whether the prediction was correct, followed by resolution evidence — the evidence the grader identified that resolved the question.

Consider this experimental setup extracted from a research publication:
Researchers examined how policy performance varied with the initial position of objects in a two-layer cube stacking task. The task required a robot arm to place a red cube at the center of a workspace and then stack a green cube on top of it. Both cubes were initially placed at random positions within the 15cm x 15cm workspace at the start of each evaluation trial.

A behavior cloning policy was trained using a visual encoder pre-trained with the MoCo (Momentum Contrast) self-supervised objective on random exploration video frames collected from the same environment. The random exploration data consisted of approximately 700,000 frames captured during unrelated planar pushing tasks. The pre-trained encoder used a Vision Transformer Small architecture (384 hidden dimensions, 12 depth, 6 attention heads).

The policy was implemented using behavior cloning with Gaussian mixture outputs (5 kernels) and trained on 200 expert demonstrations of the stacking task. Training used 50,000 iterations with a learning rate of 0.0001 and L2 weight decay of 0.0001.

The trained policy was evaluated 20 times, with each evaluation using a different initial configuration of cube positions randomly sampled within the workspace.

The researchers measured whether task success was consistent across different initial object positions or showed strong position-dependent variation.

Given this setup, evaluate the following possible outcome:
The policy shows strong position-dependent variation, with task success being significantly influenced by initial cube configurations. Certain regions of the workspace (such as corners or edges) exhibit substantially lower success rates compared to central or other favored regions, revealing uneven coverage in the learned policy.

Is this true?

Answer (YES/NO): YES